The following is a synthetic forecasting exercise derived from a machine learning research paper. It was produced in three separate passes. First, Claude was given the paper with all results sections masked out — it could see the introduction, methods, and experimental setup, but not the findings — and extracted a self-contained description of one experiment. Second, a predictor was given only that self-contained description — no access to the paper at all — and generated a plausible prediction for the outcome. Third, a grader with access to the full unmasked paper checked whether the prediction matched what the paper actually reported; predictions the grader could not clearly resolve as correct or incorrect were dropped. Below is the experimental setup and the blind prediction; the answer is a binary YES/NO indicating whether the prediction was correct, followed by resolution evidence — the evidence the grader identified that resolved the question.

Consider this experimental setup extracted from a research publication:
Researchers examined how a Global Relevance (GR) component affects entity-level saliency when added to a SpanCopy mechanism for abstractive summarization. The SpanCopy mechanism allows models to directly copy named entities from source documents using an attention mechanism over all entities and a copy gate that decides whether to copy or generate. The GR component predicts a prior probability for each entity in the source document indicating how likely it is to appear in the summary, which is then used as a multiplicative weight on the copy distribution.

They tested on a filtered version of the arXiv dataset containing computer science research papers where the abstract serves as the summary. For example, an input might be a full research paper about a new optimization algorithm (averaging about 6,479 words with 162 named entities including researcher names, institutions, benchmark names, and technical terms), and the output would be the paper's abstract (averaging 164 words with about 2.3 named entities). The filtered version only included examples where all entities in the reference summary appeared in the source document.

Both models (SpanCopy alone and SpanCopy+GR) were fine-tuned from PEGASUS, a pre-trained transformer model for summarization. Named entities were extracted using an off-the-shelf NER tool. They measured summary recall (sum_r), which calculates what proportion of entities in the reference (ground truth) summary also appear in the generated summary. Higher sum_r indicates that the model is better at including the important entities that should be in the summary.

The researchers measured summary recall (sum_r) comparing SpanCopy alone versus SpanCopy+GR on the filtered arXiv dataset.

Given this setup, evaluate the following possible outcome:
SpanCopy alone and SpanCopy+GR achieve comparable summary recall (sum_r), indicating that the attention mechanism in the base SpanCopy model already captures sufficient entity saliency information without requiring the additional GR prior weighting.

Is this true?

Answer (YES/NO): NO